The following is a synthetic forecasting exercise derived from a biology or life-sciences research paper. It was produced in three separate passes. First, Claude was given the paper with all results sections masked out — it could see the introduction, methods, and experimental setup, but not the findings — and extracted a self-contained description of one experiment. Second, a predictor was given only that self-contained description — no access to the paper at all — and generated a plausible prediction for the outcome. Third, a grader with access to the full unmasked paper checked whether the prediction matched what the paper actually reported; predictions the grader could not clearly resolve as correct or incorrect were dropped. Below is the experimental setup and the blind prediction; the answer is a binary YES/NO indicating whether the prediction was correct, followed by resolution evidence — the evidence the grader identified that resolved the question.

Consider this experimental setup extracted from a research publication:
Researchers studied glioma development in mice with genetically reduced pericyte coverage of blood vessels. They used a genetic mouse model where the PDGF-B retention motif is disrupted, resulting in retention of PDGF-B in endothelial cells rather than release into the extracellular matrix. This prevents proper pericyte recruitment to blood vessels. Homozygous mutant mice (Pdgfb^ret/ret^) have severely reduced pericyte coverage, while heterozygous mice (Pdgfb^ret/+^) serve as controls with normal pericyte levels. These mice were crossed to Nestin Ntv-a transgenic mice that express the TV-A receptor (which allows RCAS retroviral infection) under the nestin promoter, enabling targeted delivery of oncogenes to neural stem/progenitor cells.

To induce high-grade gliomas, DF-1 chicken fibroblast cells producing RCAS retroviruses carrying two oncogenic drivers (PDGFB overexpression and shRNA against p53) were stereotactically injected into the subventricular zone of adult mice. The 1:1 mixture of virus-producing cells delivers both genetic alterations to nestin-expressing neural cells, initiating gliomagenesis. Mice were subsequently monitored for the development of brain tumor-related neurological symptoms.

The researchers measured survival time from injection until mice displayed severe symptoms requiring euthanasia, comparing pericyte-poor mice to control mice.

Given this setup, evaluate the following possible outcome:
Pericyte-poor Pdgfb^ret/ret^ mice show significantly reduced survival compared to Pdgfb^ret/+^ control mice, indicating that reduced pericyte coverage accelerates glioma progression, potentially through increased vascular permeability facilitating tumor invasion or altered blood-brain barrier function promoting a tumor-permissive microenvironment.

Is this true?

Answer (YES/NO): YES